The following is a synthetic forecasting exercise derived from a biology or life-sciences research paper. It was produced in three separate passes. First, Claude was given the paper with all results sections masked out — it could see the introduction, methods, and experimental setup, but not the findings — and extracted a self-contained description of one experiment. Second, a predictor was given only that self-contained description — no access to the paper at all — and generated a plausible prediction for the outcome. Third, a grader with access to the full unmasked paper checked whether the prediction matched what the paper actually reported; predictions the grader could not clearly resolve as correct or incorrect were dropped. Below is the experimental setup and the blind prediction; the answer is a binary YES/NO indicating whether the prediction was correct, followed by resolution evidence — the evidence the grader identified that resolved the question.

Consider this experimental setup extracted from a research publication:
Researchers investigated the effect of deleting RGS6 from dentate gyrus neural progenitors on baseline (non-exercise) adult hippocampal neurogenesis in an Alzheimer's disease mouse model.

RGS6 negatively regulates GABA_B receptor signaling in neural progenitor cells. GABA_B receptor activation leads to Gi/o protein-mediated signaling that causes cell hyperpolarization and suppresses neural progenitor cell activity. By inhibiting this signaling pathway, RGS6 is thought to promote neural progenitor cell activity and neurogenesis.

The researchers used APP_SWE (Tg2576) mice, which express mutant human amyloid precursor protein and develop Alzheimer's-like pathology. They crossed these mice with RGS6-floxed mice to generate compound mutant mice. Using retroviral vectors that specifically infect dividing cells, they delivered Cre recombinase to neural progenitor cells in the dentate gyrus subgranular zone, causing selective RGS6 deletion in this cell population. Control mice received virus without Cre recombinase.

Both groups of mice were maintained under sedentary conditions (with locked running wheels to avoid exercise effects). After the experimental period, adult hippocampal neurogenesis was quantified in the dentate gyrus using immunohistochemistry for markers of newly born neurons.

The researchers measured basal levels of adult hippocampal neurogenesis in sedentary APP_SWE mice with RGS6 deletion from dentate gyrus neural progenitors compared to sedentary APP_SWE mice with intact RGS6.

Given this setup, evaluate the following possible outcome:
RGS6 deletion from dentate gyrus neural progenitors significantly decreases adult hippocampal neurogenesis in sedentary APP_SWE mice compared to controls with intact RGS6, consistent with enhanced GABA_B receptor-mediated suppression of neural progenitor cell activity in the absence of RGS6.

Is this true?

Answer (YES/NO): YES